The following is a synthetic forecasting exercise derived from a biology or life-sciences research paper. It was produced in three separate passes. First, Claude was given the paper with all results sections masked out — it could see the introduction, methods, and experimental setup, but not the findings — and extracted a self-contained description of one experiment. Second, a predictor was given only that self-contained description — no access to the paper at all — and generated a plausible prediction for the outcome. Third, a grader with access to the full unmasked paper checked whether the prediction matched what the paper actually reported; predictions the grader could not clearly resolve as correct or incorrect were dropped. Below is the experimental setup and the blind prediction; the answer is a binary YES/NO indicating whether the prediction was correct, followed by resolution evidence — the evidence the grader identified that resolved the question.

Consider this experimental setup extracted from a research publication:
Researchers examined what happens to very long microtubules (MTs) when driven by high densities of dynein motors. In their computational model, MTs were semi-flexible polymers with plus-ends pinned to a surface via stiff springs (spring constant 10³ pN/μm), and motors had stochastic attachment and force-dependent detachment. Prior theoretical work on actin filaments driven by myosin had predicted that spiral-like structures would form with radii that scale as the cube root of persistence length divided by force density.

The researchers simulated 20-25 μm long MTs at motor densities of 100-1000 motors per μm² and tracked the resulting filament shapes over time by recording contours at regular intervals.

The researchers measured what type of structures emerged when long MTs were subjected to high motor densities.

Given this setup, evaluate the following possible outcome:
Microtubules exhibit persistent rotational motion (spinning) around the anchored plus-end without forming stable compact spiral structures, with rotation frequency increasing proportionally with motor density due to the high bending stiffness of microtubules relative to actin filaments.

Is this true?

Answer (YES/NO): NO